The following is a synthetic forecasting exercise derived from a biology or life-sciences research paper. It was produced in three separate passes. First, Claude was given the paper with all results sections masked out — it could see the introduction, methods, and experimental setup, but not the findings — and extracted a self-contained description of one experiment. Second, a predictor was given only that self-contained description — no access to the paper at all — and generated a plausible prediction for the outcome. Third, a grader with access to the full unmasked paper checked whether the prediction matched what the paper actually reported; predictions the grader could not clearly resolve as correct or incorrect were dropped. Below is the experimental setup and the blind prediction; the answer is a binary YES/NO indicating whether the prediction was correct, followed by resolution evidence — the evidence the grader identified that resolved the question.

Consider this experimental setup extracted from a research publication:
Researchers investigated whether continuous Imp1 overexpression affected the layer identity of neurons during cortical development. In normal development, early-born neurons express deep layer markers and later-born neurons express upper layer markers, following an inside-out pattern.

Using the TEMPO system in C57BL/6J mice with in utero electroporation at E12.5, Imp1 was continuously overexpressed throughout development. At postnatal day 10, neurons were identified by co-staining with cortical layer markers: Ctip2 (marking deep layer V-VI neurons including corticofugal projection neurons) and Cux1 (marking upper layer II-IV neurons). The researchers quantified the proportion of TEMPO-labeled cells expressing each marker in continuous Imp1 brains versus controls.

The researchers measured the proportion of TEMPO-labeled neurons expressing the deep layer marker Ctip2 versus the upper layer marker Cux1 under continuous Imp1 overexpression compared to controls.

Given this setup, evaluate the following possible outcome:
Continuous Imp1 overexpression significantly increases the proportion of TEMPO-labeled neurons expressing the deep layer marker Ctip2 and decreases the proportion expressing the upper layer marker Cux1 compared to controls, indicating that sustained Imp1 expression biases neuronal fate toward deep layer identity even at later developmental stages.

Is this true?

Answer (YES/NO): NO